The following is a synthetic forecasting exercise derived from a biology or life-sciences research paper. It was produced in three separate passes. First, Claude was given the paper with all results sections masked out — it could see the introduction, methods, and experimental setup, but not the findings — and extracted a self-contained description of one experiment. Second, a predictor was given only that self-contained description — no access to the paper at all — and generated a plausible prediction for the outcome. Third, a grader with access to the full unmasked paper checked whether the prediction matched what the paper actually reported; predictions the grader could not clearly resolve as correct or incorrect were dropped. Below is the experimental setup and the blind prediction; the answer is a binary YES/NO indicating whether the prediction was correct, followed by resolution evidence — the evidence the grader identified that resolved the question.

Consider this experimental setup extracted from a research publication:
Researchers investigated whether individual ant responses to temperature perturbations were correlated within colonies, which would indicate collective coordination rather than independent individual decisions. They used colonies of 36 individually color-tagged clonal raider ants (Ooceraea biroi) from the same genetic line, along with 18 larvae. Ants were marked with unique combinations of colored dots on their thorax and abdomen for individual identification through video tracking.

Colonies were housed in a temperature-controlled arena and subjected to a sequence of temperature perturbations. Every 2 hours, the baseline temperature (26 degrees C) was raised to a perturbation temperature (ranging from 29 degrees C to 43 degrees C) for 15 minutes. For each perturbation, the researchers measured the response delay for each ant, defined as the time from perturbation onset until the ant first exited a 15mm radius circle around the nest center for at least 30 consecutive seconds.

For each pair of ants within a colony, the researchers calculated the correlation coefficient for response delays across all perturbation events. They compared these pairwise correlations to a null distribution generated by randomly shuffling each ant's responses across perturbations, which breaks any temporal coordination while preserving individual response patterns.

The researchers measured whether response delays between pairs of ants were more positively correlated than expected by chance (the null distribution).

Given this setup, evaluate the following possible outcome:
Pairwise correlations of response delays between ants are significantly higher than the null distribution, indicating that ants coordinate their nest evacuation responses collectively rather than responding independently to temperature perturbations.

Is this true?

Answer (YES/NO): YES